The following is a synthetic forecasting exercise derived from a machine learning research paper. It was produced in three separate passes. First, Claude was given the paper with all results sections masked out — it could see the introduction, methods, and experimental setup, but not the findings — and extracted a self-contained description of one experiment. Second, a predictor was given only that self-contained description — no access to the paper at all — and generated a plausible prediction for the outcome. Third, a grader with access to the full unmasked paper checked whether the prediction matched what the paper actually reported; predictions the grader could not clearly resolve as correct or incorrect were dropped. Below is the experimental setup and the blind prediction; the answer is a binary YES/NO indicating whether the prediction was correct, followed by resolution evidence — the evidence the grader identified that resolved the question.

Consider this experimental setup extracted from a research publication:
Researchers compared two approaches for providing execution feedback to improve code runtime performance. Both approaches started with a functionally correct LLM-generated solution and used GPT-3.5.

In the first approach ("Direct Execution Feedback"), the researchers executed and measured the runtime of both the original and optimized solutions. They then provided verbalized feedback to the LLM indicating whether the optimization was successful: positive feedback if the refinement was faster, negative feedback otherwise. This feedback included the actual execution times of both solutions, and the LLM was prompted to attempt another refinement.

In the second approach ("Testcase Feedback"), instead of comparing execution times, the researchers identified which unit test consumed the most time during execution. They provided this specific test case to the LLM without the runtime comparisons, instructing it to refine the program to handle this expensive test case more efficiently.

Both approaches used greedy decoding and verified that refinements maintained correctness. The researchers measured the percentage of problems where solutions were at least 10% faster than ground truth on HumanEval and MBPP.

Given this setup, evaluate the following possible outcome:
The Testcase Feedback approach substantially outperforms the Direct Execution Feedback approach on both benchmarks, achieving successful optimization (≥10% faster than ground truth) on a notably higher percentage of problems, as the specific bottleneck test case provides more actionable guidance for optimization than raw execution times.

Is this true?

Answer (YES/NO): NO